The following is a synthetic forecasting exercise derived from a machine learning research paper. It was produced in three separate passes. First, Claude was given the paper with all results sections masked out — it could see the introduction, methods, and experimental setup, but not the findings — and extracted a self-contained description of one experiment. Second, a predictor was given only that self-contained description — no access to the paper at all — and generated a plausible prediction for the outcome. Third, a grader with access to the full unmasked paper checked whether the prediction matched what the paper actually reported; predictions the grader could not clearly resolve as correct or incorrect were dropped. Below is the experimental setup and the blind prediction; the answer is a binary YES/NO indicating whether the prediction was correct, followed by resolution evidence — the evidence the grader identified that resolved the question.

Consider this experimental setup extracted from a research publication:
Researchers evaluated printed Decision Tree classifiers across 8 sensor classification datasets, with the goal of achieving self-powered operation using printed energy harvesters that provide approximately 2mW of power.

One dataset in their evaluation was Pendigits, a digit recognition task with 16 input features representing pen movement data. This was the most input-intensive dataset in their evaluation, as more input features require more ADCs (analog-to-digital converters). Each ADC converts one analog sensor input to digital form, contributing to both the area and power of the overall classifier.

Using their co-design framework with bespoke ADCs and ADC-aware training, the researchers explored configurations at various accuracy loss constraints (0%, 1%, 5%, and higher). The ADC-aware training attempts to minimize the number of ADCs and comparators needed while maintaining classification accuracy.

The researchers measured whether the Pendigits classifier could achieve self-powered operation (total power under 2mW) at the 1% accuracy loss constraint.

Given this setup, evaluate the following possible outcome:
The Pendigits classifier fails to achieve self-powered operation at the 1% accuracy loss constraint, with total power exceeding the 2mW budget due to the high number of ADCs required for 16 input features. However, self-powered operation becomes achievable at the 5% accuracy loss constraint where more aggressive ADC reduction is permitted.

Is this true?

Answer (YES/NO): NO